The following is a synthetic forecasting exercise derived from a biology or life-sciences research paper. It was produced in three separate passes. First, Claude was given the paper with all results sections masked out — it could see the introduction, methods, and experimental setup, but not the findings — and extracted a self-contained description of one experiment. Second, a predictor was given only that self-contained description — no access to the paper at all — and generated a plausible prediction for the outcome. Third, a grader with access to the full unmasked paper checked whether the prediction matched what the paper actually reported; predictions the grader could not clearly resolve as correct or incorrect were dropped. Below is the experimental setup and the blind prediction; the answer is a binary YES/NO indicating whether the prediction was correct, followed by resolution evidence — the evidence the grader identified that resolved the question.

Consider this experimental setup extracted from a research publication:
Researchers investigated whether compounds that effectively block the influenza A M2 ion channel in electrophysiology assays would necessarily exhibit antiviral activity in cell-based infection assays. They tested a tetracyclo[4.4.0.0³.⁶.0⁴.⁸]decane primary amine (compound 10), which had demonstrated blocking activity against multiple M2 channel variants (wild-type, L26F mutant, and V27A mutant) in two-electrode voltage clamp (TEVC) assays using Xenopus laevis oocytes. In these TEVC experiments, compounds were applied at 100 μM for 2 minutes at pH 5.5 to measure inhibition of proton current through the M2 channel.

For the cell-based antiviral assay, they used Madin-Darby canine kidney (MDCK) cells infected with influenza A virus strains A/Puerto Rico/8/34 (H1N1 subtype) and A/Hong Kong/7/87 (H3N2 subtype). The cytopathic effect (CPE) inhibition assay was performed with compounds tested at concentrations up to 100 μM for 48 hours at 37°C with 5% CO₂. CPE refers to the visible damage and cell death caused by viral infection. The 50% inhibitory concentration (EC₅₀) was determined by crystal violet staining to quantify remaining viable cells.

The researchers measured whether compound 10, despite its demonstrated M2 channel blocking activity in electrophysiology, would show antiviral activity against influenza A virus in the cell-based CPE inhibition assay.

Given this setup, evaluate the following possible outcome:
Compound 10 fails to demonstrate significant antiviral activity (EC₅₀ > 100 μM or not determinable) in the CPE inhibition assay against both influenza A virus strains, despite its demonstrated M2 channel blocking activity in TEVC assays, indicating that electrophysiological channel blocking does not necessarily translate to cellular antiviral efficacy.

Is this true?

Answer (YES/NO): YES